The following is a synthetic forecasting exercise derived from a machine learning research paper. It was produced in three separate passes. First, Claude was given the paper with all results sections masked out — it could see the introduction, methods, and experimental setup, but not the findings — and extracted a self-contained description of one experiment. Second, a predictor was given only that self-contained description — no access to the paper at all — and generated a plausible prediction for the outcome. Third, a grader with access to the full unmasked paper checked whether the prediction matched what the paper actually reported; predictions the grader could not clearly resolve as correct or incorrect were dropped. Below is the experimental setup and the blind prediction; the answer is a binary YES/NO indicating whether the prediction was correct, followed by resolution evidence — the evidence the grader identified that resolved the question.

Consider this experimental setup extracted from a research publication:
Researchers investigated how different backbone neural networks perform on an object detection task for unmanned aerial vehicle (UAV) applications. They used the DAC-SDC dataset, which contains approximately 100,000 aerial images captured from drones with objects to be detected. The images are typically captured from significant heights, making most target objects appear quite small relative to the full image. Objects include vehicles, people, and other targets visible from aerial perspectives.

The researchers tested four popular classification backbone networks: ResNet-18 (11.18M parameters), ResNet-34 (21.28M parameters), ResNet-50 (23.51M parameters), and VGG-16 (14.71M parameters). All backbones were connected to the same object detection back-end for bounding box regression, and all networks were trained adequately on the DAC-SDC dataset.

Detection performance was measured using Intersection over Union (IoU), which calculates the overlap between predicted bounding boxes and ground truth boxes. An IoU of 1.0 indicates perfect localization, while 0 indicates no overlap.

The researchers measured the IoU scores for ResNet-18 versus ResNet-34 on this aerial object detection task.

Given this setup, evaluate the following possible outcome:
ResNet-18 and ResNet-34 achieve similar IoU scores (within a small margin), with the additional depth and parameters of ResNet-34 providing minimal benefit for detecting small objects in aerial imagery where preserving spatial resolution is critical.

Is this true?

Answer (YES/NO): NO